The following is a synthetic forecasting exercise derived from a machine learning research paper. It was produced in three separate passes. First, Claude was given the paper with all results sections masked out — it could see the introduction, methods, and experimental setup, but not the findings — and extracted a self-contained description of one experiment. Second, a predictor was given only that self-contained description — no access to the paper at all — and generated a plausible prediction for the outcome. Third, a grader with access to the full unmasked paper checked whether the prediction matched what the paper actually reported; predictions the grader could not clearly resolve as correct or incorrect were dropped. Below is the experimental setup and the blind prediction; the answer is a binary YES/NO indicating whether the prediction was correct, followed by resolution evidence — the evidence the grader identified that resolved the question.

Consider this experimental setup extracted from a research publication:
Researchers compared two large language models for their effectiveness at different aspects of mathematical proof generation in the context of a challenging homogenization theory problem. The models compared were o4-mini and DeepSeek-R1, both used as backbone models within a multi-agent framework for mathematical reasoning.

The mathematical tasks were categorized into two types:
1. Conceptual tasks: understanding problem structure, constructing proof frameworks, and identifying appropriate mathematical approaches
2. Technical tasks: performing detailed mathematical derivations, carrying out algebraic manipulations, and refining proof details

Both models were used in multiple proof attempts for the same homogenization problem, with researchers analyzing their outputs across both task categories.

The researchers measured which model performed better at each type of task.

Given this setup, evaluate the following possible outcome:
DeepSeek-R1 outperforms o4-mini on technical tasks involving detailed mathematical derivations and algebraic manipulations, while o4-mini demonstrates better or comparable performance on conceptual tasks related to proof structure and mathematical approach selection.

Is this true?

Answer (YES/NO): YES